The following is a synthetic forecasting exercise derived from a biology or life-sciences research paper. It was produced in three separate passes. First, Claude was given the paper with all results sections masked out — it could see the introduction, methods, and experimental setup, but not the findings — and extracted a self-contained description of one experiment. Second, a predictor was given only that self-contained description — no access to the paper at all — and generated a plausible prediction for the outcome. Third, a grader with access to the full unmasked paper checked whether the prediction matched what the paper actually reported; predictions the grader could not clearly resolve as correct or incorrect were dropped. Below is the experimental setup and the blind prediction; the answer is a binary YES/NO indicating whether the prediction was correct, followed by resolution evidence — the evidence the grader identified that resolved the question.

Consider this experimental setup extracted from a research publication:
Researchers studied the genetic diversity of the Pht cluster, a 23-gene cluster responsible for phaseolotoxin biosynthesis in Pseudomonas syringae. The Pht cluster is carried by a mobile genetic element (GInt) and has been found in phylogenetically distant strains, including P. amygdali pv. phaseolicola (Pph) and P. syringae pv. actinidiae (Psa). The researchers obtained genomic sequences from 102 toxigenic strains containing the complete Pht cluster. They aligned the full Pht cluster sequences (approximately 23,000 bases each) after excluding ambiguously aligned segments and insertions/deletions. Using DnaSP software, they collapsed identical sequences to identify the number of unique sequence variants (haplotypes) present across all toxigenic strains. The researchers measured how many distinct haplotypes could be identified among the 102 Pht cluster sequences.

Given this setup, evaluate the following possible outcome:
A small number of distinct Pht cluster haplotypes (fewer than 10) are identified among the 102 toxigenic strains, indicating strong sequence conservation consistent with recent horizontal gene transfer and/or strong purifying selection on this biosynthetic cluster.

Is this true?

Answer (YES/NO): NO